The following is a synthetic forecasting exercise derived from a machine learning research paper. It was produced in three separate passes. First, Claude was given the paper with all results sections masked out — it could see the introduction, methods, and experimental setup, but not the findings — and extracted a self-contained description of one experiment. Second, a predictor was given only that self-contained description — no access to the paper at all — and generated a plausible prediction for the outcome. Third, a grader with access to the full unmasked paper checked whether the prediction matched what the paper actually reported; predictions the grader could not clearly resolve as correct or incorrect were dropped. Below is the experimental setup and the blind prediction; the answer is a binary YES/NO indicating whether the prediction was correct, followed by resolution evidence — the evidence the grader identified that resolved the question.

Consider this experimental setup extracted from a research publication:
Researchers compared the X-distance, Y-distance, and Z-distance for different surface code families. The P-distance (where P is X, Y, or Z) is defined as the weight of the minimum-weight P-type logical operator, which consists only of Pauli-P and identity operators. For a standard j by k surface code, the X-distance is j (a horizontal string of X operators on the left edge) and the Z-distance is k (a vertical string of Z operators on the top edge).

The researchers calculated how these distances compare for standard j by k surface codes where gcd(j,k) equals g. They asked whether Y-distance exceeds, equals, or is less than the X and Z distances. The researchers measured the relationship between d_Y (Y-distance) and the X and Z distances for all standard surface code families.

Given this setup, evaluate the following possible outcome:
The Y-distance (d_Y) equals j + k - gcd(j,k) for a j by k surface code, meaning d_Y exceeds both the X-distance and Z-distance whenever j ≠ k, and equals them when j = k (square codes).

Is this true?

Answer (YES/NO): NO